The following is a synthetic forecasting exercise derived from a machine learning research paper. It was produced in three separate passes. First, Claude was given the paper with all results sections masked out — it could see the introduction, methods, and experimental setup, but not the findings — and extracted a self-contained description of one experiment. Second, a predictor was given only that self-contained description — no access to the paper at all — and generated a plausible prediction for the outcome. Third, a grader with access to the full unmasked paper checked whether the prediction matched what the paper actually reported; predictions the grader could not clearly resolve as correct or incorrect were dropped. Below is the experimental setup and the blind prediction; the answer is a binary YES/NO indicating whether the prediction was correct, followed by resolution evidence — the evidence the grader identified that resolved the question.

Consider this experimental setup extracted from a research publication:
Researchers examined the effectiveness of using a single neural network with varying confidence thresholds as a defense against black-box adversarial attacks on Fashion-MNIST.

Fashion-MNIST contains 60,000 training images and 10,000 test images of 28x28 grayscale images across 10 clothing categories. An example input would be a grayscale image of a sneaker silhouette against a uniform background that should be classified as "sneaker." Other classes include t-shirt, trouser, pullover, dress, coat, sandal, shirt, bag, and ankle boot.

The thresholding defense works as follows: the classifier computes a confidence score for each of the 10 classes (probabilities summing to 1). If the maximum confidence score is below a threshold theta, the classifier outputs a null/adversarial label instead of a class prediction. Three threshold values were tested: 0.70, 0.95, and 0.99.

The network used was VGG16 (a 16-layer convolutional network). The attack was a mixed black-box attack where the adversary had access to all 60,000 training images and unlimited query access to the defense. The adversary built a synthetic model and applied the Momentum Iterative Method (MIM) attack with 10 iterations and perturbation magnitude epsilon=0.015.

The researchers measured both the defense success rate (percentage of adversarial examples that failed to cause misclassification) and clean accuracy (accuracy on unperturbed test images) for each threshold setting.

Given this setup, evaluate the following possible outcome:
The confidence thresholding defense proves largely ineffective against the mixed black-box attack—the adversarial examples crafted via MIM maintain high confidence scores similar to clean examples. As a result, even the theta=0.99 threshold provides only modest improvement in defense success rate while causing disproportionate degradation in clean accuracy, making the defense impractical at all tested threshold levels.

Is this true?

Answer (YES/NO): NO